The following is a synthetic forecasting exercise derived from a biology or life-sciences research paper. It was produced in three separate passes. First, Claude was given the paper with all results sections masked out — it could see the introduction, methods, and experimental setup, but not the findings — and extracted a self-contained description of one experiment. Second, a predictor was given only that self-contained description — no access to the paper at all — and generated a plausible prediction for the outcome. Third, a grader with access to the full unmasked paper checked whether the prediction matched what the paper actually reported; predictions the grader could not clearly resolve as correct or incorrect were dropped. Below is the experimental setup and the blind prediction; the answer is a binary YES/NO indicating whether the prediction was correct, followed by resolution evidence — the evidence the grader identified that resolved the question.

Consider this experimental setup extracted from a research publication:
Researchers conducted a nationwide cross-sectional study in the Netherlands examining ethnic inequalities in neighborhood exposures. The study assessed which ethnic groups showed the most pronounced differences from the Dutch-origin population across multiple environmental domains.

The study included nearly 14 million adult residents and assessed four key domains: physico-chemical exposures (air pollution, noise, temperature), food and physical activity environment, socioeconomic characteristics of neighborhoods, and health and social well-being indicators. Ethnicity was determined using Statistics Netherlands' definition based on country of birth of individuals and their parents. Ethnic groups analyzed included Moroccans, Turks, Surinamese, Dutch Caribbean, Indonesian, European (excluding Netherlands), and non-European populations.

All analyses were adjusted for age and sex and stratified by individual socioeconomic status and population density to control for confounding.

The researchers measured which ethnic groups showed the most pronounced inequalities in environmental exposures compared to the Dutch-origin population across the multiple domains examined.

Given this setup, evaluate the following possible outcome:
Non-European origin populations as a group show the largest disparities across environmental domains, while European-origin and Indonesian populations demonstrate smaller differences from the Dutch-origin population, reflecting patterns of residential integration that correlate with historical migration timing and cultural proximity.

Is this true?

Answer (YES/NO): NO